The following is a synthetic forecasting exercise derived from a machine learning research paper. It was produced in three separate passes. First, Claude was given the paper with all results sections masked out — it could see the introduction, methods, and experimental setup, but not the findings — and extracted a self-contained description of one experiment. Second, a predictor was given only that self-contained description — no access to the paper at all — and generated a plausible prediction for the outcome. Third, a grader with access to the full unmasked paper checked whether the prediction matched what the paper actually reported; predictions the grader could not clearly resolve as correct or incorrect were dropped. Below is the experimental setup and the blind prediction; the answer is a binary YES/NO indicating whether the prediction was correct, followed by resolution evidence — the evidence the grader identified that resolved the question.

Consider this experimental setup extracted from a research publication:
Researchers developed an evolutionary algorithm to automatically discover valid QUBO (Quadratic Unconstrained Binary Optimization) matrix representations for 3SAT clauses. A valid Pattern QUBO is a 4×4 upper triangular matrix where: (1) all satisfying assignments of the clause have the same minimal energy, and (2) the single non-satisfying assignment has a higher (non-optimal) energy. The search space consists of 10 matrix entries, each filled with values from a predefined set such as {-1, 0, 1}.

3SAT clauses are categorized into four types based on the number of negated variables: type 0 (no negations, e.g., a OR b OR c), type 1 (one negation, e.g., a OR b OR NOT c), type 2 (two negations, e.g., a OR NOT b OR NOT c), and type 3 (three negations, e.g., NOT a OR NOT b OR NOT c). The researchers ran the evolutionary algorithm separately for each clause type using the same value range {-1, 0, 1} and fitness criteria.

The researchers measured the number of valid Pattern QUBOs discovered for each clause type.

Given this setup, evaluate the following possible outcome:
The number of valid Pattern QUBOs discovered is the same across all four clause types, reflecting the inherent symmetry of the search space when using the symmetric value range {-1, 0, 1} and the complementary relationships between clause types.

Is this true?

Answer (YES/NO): NO